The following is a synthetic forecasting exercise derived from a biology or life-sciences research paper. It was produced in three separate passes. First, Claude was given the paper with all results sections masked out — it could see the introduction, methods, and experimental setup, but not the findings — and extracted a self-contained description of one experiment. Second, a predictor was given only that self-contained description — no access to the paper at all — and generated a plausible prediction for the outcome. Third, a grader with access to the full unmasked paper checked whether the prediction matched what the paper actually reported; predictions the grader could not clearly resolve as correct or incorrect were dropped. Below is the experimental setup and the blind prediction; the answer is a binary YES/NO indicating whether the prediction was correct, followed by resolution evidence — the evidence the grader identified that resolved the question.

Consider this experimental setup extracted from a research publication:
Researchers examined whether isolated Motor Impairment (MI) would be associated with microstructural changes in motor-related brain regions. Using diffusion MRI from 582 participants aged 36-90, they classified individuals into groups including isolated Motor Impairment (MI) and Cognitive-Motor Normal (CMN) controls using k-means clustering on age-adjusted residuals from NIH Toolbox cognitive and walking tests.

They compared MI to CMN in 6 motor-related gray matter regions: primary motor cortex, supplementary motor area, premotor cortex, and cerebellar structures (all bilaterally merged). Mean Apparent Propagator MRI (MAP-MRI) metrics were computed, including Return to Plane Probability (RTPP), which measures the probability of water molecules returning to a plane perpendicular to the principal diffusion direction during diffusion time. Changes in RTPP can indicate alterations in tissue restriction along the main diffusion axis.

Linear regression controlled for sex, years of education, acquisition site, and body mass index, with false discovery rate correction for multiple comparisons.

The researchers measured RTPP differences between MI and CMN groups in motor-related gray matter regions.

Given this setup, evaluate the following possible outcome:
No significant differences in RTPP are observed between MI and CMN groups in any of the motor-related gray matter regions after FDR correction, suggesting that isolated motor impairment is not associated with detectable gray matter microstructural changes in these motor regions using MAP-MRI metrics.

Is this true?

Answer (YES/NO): YES